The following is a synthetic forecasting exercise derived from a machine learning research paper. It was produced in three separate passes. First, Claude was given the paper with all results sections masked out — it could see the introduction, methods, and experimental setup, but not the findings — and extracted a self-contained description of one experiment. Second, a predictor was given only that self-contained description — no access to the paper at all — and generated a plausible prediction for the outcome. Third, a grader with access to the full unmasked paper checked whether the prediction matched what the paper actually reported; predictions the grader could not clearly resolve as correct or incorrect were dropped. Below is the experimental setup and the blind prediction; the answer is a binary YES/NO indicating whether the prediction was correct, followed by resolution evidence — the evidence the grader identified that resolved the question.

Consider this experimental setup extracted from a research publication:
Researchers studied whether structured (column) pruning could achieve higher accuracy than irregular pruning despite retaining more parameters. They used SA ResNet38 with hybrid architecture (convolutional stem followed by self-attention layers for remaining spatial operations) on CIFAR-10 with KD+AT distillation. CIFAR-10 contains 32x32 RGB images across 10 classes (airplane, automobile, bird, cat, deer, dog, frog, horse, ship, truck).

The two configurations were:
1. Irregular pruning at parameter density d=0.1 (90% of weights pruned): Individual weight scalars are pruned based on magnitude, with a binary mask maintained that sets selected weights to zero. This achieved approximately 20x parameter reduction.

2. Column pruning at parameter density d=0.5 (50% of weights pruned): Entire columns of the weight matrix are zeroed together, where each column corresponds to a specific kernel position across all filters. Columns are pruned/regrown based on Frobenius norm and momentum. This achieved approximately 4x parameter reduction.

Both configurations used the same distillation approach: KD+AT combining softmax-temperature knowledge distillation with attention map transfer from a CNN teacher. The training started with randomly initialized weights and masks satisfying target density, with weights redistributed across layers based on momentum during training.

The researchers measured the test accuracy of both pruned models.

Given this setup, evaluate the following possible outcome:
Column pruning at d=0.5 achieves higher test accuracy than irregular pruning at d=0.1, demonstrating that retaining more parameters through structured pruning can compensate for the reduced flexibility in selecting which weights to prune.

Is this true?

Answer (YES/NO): YES